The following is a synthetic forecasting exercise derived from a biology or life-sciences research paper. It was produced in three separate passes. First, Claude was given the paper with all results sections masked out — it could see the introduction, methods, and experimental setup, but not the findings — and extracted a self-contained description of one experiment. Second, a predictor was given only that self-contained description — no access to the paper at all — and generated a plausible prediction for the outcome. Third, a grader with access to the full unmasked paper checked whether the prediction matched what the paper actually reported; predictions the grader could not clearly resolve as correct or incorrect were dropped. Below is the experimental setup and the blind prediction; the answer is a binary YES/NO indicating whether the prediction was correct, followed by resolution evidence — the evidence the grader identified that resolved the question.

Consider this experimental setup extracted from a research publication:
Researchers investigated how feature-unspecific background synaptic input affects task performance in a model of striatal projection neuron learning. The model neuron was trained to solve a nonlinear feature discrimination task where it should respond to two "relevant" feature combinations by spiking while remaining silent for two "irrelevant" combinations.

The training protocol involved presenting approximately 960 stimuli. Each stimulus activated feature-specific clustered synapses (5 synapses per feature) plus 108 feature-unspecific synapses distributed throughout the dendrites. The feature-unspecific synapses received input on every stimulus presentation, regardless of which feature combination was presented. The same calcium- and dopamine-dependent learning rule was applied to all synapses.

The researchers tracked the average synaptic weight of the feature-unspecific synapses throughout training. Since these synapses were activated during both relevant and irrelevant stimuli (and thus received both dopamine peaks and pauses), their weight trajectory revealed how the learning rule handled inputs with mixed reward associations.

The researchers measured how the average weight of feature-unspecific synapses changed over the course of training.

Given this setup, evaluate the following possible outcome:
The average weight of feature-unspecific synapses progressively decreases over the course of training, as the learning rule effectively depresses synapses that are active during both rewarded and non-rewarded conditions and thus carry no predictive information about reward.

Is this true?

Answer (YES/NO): YES